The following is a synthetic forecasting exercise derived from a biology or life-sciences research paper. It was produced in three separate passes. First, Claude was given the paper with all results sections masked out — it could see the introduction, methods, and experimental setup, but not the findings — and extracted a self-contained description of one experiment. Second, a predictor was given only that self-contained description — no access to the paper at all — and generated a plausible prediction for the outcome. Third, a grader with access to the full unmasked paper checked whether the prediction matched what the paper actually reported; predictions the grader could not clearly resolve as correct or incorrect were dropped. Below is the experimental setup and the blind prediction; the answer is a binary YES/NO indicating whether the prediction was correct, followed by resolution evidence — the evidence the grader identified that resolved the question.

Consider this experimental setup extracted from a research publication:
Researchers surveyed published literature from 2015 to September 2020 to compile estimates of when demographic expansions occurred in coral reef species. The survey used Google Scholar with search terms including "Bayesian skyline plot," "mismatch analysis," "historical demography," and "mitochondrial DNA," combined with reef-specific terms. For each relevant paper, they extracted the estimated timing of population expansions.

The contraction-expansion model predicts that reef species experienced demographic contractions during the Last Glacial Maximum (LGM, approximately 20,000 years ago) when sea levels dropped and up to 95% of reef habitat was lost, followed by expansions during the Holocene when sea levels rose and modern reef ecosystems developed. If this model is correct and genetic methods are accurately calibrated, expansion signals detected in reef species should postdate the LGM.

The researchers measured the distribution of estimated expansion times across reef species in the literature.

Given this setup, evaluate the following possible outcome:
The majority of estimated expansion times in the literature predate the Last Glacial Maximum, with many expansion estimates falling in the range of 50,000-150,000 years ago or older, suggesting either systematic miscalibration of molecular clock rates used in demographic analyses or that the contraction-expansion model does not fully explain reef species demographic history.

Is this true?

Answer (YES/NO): YES